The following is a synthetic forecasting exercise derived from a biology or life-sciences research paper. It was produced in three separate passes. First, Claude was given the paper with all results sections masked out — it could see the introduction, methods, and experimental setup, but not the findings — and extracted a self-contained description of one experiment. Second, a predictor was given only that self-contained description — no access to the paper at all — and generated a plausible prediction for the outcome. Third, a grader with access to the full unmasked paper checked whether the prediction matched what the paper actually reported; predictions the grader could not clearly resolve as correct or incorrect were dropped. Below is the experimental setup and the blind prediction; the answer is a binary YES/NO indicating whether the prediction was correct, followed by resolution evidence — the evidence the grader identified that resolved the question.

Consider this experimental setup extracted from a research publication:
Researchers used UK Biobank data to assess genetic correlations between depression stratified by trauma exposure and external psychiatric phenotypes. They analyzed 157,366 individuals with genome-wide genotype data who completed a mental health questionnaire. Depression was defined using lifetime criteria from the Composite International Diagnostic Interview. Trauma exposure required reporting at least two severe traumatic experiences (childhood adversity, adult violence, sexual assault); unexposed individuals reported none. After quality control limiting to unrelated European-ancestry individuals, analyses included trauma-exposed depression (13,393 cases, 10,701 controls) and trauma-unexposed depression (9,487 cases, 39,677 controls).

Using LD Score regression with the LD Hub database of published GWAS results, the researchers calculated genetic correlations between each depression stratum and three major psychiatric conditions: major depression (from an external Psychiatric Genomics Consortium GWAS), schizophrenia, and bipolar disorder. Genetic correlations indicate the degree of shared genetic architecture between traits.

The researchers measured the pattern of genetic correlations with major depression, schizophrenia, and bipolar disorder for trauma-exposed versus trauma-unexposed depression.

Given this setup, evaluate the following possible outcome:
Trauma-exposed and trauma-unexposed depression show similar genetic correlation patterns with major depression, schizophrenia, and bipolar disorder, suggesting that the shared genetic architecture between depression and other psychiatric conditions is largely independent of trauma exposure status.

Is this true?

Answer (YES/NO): YES